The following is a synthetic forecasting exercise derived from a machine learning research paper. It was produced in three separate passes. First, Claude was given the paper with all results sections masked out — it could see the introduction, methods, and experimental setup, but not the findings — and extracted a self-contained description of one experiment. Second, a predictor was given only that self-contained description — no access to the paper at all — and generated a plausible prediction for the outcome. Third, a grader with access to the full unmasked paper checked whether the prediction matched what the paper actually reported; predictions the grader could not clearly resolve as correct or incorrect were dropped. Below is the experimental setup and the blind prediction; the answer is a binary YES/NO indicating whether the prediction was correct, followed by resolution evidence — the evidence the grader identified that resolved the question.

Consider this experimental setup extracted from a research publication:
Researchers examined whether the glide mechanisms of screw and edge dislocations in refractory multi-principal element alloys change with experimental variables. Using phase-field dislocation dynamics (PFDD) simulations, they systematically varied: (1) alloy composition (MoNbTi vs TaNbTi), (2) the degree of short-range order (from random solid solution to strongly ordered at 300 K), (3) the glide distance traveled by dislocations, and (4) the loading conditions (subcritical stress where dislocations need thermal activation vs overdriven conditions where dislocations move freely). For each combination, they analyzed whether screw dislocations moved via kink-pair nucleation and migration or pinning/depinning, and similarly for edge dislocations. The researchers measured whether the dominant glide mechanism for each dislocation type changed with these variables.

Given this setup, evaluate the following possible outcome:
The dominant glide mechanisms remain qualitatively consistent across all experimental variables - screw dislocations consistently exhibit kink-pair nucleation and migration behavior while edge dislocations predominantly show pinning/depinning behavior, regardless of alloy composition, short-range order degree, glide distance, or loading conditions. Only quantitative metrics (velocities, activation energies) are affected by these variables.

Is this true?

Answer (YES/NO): YES